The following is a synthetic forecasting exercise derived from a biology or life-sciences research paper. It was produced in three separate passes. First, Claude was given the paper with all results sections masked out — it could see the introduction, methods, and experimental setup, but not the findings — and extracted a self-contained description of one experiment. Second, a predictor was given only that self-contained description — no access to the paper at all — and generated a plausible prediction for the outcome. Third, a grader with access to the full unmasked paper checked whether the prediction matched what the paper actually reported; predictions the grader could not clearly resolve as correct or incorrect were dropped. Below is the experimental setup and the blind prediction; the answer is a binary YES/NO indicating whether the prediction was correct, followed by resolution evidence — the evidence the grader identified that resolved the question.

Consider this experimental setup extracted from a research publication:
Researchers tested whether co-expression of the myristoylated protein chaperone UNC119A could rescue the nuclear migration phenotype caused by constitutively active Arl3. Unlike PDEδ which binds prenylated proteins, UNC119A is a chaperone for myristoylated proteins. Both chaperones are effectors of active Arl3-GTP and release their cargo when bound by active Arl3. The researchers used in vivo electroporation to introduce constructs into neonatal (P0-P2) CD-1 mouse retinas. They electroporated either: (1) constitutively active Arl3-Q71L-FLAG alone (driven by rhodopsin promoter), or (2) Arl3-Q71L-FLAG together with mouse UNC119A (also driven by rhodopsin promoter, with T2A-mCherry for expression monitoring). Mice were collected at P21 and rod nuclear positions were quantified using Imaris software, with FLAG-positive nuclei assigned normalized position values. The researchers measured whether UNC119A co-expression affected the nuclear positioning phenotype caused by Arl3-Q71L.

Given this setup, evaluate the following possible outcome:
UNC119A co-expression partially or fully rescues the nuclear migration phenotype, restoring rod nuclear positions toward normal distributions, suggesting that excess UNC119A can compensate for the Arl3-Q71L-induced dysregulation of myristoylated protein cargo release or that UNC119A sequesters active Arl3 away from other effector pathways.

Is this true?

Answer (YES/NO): NO